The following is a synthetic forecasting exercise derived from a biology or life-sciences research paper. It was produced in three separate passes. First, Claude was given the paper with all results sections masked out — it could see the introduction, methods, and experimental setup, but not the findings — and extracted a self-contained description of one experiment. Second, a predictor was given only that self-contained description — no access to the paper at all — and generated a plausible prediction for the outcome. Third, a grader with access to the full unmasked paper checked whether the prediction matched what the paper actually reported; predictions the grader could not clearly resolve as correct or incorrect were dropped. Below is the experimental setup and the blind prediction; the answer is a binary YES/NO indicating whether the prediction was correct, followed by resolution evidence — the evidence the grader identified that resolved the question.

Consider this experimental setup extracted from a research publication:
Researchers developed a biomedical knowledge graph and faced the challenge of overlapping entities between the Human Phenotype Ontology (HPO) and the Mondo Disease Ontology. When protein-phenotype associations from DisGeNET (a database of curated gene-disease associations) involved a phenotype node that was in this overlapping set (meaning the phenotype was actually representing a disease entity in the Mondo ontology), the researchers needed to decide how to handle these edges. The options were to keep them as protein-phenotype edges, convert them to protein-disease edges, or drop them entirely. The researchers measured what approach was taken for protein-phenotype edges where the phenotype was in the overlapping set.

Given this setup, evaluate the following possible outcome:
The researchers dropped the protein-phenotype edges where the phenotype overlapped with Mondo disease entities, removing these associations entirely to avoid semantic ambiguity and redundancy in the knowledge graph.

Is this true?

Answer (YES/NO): NO